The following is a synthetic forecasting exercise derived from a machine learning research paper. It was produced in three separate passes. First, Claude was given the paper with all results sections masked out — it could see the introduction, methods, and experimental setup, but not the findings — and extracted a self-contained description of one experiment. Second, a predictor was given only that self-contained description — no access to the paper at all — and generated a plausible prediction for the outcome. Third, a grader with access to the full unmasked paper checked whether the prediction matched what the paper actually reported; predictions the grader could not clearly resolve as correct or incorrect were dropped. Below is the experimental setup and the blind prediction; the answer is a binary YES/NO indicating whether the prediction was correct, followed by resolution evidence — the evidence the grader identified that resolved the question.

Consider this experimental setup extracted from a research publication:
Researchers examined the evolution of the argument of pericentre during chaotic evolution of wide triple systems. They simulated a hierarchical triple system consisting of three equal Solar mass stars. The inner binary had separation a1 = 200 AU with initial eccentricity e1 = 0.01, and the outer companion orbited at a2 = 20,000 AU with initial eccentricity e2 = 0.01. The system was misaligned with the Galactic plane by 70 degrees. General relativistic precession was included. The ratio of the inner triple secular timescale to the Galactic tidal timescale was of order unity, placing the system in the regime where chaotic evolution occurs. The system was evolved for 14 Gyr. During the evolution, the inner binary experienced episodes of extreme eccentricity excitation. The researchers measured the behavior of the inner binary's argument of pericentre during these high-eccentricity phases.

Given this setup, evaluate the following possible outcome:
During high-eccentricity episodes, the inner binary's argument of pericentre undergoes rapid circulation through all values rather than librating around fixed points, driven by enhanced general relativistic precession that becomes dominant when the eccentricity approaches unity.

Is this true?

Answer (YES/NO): NO